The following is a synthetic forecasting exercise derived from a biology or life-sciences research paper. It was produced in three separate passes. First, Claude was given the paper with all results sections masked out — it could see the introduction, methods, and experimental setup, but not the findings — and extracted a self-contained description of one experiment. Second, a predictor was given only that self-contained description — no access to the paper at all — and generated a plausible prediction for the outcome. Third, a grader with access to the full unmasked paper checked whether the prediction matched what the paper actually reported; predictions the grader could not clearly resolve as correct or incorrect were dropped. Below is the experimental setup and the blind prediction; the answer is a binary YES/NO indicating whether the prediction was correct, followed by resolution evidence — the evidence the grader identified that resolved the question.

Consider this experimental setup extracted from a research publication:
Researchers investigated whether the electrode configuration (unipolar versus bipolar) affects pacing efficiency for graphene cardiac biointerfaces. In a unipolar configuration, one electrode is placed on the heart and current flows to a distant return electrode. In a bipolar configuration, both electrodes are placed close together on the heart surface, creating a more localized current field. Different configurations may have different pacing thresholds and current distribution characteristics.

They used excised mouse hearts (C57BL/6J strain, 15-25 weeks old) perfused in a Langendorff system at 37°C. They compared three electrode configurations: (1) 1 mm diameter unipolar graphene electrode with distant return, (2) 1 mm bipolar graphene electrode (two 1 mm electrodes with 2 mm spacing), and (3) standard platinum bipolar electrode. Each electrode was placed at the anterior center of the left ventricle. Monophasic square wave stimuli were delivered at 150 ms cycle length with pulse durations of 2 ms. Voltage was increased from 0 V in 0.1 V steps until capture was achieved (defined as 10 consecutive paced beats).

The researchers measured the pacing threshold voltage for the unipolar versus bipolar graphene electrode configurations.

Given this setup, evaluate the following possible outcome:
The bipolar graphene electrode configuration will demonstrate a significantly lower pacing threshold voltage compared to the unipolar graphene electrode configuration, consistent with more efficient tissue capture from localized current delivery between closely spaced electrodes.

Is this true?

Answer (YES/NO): NO